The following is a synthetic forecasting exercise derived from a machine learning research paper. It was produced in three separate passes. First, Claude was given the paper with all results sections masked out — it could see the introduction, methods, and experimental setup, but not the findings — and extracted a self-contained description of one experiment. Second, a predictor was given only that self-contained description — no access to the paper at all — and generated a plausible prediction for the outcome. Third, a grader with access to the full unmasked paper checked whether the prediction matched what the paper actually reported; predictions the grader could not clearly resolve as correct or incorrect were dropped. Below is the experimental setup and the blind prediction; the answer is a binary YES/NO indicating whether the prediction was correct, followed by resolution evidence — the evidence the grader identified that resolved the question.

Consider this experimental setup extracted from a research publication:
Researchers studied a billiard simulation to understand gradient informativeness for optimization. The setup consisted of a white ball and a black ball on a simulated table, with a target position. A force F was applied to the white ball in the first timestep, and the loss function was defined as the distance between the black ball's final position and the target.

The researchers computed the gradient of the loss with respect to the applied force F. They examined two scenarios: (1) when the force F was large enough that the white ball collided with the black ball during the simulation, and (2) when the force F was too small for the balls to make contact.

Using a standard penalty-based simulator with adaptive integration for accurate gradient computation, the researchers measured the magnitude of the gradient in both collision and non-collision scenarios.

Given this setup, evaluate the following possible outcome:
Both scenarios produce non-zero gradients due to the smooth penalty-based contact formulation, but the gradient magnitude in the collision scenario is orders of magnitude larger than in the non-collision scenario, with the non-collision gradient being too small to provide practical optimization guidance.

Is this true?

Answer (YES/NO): NO